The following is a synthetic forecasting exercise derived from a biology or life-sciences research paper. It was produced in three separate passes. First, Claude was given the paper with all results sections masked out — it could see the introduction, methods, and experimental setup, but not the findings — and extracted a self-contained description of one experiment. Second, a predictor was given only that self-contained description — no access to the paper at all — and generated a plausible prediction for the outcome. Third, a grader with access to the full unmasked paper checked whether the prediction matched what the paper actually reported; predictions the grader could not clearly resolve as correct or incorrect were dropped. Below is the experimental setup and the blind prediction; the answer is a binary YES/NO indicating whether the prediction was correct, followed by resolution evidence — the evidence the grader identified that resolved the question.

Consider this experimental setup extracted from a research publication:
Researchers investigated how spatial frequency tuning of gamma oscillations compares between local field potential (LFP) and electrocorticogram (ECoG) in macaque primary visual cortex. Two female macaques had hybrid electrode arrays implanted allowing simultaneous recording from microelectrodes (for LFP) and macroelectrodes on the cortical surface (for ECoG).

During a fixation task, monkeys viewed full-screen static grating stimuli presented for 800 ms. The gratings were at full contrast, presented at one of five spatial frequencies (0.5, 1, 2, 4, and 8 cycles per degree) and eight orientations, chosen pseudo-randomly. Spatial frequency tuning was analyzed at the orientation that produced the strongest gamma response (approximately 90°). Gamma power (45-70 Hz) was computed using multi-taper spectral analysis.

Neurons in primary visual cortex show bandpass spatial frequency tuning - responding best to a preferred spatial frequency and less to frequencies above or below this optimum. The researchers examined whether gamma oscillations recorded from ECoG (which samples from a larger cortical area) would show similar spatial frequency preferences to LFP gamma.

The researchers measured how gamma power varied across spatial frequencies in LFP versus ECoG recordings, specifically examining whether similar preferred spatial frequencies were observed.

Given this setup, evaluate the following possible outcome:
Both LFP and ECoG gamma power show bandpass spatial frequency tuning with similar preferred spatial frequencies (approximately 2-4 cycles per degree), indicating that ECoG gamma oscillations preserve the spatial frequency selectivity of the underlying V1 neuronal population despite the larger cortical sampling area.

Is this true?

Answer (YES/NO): YES